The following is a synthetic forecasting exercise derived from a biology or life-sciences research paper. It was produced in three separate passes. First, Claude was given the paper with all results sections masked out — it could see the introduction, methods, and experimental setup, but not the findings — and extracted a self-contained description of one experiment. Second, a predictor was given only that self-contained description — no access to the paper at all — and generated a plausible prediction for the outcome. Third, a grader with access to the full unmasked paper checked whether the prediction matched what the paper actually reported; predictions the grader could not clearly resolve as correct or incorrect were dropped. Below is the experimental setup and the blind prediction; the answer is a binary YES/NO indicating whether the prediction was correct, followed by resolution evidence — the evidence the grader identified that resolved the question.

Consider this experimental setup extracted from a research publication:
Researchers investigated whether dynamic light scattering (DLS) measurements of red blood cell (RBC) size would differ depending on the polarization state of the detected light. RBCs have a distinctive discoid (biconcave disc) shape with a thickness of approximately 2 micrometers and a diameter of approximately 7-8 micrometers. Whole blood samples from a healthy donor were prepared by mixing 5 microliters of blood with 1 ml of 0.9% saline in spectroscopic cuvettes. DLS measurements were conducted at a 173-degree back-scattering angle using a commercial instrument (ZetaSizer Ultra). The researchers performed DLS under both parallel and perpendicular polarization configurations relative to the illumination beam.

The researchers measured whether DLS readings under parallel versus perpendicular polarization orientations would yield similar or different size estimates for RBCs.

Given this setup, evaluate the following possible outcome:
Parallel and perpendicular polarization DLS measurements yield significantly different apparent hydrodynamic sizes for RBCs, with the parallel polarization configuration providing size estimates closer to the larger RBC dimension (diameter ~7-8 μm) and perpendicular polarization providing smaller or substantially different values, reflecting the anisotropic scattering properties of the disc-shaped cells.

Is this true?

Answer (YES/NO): YES